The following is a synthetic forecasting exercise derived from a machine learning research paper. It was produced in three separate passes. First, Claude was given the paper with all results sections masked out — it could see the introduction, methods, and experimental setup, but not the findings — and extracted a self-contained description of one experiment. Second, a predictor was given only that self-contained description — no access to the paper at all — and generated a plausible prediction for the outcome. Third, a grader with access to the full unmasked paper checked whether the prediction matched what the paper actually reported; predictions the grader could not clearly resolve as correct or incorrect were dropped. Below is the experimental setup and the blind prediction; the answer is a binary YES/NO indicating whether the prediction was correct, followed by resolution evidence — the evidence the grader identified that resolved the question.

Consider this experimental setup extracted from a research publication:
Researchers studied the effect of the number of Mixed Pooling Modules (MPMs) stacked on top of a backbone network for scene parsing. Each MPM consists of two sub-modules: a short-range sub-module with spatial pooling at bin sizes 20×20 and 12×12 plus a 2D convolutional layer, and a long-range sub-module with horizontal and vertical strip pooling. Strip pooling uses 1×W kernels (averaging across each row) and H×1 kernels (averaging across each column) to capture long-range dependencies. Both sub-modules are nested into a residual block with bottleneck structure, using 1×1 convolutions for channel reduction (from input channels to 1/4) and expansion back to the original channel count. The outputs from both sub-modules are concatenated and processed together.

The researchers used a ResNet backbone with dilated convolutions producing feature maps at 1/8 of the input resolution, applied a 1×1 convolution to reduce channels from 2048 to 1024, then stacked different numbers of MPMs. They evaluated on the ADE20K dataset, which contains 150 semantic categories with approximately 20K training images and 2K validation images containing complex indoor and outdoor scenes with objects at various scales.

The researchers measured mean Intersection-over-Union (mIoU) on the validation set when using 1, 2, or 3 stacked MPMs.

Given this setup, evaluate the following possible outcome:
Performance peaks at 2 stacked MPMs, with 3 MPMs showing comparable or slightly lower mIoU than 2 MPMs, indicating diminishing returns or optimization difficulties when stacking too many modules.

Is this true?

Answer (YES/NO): NO